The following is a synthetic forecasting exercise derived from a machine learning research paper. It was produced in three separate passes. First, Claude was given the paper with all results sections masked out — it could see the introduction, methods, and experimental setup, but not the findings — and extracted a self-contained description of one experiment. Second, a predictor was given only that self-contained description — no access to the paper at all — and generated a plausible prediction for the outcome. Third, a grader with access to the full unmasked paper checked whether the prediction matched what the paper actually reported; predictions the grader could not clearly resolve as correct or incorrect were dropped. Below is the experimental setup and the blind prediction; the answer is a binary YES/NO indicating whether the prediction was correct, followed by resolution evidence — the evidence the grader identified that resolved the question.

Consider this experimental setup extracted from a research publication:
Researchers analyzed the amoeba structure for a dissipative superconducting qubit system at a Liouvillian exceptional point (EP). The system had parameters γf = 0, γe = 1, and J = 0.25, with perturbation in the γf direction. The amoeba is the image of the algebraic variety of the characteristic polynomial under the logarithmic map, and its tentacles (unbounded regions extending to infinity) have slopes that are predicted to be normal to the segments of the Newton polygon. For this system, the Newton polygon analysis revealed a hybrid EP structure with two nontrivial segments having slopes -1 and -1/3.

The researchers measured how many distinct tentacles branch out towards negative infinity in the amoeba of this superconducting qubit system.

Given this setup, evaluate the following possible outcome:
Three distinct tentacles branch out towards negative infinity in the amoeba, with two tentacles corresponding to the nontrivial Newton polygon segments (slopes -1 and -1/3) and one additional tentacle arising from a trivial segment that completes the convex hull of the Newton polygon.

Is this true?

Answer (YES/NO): NO